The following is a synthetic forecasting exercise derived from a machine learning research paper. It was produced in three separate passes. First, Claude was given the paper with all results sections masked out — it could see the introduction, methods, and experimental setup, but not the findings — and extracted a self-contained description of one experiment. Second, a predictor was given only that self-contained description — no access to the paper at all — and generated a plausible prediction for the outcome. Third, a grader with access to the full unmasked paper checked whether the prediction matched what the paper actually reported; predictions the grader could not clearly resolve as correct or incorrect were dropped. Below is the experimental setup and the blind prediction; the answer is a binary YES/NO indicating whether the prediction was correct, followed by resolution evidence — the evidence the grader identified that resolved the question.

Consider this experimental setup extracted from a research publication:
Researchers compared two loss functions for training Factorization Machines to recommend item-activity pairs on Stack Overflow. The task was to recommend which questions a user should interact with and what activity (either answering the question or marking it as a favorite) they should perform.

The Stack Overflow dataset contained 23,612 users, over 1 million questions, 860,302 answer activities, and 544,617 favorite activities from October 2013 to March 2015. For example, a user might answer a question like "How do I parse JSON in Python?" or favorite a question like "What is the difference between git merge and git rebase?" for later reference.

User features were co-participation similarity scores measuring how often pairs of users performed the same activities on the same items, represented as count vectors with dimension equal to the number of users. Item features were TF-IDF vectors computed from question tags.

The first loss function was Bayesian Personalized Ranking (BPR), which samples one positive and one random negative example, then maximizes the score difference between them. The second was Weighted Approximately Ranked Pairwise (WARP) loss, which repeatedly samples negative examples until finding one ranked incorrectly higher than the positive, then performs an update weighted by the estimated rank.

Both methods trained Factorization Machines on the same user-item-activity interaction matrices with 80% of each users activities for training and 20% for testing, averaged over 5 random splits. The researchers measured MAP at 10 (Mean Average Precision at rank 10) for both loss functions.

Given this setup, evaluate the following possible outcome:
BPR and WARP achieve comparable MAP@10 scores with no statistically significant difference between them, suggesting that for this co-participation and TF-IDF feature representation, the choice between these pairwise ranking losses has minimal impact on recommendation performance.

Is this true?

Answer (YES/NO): NO